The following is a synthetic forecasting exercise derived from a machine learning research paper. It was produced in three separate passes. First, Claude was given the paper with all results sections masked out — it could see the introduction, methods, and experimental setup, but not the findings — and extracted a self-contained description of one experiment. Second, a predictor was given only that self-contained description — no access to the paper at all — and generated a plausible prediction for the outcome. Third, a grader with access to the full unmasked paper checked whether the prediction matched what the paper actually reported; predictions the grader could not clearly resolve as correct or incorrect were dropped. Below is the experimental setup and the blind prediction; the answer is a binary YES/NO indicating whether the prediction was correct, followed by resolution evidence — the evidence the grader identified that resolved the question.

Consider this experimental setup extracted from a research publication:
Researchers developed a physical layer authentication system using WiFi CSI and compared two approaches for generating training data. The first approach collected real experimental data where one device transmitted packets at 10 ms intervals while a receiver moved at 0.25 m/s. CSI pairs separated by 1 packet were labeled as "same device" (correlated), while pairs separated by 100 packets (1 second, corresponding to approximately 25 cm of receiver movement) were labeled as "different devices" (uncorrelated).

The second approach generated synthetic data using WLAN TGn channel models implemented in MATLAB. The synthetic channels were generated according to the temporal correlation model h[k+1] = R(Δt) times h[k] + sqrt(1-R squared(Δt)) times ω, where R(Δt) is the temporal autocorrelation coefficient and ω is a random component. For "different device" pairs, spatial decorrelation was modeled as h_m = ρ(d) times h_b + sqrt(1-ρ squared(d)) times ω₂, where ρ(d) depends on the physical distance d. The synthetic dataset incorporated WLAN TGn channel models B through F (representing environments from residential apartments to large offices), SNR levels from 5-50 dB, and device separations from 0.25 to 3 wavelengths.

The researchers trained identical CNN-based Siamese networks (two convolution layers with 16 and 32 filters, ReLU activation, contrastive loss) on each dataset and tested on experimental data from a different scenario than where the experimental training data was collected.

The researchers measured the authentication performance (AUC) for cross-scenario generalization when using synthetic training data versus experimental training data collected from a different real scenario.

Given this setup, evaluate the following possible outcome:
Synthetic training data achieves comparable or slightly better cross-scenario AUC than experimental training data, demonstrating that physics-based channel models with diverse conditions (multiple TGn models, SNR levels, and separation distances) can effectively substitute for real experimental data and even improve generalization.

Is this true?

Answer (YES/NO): YES